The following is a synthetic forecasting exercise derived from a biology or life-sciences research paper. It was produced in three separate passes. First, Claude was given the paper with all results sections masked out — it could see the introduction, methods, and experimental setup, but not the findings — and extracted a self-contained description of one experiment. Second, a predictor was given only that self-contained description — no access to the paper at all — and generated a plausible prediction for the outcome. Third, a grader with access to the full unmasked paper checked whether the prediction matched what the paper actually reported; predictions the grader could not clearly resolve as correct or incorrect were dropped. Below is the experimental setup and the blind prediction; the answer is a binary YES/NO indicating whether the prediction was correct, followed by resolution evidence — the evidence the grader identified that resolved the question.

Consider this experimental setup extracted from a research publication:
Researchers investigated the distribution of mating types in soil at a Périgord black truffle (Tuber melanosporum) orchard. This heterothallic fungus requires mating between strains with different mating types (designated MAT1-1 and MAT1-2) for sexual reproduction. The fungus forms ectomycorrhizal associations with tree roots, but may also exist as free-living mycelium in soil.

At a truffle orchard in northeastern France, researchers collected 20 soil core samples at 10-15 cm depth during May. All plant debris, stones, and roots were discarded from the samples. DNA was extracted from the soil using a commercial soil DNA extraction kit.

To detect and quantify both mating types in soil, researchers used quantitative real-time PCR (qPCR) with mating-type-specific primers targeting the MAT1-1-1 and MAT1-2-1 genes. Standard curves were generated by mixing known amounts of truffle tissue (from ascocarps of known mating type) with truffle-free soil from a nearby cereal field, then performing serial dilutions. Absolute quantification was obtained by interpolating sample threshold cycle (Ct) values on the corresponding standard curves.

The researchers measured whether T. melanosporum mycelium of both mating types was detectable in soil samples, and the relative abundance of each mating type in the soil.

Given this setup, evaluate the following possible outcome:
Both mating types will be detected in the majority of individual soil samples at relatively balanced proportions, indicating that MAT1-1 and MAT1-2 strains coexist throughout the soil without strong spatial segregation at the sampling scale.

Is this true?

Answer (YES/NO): NO